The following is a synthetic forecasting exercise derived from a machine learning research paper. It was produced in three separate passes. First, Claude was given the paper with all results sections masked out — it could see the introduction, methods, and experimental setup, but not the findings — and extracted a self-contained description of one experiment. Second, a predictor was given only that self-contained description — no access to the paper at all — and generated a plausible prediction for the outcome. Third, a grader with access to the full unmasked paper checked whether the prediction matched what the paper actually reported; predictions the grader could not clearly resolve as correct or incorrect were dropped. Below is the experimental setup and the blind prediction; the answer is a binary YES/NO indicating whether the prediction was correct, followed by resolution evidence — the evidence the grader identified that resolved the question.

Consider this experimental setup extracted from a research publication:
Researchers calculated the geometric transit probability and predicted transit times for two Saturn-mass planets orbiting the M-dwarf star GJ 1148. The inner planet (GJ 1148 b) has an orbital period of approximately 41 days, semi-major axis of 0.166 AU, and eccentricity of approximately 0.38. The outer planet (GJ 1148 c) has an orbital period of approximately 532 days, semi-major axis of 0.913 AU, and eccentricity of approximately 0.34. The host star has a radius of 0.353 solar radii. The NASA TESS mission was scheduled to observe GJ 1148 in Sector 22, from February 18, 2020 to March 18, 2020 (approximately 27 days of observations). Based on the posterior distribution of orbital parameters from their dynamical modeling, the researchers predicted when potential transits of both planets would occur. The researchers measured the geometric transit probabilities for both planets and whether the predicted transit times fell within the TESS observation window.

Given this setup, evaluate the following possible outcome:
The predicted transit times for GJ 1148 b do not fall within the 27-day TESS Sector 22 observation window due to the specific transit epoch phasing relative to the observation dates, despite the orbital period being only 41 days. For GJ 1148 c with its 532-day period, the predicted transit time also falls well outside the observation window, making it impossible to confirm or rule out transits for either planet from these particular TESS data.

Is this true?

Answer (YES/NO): YES